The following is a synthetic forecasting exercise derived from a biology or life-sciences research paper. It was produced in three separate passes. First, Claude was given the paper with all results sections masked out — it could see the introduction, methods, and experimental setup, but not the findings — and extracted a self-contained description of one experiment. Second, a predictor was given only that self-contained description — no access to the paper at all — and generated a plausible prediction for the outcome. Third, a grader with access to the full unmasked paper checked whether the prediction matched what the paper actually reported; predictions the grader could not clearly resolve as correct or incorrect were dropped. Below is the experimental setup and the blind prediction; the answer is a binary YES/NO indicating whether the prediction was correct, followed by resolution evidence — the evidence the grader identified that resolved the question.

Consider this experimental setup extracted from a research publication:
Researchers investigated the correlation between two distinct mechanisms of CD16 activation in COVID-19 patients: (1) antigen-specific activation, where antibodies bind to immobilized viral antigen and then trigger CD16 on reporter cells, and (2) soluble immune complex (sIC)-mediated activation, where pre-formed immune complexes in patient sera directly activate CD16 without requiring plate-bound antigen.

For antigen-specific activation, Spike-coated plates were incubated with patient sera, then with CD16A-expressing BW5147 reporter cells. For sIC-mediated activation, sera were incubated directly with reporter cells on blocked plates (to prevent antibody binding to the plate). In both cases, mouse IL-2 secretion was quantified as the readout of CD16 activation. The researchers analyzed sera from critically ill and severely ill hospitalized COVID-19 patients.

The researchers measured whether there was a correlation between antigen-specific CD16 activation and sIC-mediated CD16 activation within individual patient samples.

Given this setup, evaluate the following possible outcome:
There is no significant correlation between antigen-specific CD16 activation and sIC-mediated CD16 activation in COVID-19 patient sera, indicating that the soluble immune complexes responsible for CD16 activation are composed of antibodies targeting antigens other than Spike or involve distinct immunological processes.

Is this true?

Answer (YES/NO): YES